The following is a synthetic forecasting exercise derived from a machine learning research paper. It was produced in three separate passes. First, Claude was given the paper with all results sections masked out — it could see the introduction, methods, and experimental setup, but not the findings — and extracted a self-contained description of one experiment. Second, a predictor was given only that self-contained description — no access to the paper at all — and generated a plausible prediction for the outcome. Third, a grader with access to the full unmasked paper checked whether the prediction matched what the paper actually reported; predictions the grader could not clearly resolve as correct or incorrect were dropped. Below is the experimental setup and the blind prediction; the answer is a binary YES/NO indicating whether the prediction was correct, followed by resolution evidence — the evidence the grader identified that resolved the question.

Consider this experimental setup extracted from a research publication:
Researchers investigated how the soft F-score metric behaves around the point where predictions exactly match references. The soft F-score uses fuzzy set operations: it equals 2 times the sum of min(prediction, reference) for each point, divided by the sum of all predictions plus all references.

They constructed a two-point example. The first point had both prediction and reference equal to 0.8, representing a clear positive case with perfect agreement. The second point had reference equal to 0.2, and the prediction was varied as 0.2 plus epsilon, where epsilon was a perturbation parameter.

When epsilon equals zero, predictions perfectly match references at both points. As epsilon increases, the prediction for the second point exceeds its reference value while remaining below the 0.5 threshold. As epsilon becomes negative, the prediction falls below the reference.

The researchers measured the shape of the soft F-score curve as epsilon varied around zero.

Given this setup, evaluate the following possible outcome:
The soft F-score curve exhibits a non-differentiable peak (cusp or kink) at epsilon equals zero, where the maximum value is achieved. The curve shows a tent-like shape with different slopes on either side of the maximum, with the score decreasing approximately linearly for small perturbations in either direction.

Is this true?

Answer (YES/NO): YES